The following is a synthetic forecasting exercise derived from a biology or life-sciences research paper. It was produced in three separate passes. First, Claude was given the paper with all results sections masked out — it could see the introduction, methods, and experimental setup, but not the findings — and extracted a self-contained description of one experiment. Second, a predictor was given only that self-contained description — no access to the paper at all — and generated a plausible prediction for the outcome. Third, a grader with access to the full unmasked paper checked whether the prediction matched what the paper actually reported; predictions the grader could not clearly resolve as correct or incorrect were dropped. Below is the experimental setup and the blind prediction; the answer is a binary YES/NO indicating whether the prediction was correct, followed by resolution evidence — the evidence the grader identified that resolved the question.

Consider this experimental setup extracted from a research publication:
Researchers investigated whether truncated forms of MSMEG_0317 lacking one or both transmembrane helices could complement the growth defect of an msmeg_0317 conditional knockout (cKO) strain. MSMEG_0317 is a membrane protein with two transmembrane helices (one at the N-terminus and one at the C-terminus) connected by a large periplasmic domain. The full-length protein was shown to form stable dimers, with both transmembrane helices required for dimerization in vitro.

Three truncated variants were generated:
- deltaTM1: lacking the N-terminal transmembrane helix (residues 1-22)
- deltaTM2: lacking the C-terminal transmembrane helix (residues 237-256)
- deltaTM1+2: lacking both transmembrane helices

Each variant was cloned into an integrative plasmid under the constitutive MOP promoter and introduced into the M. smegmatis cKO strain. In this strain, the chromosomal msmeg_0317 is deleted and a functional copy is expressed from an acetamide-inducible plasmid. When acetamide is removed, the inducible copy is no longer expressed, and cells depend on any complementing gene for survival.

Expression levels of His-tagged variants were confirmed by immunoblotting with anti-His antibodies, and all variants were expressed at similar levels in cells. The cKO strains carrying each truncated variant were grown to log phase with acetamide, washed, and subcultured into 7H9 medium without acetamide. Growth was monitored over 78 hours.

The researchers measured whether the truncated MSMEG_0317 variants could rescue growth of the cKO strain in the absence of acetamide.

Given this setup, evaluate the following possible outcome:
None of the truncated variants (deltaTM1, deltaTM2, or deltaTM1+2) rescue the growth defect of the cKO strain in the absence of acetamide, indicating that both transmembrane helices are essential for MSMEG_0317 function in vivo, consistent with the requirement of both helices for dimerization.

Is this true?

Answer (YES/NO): NO